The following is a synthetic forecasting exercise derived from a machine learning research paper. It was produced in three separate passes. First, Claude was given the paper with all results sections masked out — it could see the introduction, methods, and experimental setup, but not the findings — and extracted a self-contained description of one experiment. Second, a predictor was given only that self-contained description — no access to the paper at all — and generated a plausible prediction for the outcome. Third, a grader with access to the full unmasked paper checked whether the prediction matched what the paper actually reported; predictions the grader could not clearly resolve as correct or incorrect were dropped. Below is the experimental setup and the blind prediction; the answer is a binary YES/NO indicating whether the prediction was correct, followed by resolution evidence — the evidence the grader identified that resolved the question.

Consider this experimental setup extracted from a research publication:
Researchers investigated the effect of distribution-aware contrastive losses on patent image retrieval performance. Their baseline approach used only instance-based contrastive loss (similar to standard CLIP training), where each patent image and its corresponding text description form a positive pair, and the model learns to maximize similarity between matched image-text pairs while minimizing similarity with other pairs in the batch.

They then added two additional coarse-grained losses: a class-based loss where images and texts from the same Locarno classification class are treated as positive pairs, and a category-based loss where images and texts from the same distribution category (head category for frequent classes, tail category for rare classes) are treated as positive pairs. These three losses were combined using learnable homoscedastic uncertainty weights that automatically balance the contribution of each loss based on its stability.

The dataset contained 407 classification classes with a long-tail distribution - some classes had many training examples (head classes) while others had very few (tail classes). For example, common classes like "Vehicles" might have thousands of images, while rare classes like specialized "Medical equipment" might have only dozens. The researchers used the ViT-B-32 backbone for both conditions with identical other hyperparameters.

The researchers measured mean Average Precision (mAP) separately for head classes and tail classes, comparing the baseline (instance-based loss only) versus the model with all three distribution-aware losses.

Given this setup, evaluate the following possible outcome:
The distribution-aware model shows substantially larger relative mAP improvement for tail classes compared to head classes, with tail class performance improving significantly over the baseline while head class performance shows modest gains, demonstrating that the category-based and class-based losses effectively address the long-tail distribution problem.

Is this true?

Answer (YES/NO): NO